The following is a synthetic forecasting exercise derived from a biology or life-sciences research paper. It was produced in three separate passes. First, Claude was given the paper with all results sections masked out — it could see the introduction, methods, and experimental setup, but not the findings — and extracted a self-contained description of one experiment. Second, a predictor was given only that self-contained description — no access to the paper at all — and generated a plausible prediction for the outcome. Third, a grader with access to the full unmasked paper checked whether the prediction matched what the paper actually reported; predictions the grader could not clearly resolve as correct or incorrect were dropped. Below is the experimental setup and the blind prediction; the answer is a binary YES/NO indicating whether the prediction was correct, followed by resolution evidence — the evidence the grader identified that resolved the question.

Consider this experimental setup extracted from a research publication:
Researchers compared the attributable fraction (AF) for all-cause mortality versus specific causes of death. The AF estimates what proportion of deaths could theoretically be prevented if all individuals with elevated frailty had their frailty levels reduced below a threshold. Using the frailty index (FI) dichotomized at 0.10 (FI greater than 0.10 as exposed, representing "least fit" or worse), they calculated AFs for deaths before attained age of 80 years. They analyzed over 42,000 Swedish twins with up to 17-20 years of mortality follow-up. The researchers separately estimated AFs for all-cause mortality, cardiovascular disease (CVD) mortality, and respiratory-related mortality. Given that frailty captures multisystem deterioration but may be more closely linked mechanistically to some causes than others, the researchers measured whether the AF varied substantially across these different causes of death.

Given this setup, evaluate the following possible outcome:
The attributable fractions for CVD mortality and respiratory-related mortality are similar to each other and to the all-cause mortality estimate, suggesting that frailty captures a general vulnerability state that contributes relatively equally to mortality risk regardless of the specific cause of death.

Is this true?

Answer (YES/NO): NO